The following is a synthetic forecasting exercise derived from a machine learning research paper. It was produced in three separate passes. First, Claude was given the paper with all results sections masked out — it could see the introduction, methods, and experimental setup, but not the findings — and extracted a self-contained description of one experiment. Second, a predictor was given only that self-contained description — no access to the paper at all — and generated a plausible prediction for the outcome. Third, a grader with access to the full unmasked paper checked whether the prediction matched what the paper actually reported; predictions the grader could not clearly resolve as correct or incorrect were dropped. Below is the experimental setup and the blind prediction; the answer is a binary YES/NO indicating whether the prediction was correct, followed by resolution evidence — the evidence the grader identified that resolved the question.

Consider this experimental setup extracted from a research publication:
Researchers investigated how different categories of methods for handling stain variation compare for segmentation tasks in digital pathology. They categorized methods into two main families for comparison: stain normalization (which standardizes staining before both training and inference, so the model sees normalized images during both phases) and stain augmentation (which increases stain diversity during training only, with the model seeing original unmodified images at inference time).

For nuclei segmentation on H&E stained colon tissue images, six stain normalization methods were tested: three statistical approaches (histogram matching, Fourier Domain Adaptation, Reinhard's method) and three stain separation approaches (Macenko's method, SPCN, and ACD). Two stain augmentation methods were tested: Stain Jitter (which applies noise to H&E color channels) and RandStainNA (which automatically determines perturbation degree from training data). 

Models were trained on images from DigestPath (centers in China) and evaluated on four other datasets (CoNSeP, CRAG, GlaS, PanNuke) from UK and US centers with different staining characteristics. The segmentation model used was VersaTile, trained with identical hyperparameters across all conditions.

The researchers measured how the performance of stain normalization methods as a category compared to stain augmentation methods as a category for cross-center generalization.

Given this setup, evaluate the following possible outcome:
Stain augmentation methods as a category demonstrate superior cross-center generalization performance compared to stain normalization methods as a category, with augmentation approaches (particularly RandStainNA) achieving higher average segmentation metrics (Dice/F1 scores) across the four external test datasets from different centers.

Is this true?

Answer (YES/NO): NO